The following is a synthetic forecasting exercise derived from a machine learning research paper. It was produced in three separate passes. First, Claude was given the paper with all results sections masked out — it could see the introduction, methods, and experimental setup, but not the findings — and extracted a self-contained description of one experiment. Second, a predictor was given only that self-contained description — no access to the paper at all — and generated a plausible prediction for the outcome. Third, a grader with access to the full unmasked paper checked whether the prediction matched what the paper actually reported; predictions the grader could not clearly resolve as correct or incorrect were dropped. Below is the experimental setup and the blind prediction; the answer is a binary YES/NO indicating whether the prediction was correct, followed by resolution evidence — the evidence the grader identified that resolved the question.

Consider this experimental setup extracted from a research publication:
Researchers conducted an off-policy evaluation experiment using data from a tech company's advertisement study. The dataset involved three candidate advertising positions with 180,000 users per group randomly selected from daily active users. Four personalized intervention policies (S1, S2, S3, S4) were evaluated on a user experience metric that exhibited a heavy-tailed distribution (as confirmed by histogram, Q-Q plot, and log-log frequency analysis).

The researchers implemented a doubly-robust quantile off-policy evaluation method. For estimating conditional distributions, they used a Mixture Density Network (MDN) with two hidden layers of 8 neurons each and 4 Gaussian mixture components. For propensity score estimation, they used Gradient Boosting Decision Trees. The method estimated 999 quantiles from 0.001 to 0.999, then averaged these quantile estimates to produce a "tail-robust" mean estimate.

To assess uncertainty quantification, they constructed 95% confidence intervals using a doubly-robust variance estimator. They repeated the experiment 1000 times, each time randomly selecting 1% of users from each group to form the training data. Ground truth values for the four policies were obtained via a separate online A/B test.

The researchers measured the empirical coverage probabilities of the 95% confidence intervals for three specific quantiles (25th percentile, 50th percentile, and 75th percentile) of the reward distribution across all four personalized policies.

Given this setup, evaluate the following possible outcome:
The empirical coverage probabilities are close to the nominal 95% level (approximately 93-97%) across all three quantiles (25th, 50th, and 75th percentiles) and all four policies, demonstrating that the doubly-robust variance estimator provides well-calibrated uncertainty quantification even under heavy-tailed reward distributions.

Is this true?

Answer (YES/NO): NO